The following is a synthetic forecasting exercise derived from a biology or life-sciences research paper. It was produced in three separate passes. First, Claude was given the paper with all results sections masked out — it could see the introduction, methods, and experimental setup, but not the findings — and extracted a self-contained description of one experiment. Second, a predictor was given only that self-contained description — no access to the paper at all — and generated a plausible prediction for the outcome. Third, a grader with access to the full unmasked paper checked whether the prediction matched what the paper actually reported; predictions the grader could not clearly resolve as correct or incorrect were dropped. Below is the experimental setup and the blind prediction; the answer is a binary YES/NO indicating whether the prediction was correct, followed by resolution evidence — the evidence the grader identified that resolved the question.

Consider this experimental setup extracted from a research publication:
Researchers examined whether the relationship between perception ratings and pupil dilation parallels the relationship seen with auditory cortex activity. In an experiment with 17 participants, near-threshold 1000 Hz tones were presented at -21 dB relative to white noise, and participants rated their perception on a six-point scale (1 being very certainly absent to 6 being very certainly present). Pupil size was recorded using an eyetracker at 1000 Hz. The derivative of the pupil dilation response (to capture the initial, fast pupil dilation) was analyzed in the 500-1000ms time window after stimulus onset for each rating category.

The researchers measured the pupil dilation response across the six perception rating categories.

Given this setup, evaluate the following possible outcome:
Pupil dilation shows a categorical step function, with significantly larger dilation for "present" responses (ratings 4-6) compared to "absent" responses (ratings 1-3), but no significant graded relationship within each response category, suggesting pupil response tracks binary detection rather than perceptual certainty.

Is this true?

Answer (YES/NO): NO